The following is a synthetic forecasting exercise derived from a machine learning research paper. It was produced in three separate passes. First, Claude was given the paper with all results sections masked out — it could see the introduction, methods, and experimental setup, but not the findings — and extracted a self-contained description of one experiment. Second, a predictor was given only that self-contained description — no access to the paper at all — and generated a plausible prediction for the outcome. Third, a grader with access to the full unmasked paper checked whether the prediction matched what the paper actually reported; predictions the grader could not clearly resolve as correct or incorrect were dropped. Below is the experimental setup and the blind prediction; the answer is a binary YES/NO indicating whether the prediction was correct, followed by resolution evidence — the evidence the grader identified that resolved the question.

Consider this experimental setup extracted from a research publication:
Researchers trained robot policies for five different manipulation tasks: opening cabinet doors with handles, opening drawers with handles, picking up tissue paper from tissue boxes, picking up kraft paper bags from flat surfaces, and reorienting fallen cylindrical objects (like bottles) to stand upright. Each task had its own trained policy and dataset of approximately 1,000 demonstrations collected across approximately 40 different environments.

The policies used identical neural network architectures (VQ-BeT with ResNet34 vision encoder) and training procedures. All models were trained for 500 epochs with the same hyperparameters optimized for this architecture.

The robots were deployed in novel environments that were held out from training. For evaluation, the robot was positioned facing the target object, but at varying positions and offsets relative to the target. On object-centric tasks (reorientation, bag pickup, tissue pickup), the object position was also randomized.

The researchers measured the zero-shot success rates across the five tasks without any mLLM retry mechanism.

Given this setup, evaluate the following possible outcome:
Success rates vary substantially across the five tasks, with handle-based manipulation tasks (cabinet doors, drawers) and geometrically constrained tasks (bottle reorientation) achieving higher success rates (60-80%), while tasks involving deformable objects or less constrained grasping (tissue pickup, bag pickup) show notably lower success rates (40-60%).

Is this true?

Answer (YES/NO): NO